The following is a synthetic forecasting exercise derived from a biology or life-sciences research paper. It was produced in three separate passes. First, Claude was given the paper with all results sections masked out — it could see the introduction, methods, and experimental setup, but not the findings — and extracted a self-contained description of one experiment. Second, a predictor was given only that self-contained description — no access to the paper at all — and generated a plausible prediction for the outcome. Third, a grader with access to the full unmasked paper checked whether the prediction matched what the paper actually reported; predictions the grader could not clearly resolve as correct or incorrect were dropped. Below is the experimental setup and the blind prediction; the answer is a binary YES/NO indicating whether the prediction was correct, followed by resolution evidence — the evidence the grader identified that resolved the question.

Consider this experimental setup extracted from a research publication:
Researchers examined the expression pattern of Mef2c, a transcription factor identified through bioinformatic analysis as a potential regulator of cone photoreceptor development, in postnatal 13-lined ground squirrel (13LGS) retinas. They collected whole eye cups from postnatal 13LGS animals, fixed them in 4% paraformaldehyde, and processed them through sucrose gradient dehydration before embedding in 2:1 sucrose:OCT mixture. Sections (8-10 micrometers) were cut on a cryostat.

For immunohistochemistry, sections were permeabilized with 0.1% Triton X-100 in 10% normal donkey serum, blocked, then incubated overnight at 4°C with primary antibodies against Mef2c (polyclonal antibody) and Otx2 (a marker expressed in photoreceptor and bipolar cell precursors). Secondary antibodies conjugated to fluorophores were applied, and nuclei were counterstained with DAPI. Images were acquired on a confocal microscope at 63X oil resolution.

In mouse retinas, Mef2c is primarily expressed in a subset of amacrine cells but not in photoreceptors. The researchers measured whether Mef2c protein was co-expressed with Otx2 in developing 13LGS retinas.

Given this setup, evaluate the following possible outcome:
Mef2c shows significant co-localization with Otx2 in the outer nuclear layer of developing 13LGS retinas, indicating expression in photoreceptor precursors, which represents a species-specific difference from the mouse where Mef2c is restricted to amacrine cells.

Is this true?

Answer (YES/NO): YES